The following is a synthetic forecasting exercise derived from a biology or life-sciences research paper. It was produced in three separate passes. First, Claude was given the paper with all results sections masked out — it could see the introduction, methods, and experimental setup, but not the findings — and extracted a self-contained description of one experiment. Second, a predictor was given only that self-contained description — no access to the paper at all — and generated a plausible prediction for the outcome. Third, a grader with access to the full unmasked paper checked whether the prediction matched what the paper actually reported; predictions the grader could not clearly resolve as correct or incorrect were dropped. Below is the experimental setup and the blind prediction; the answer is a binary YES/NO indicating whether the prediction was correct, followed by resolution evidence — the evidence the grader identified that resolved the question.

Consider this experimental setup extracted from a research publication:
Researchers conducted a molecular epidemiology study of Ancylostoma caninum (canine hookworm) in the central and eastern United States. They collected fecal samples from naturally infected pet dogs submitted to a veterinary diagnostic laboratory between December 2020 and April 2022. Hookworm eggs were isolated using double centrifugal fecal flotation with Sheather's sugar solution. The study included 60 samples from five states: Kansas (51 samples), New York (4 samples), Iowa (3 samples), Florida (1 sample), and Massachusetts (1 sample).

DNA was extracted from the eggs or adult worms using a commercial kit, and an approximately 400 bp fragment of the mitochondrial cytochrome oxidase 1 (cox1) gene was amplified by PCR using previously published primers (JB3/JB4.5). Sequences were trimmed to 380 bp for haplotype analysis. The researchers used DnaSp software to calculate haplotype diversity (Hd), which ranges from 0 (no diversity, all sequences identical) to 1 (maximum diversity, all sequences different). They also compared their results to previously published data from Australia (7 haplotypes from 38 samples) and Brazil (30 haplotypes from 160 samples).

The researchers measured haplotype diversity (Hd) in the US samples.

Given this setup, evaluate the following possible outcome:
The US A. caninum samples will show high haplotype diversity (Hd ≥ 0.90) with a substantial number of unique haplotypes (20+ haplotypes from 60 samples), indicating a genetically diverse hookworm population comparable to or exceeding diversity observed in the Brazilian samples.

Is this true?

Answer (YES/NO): YES